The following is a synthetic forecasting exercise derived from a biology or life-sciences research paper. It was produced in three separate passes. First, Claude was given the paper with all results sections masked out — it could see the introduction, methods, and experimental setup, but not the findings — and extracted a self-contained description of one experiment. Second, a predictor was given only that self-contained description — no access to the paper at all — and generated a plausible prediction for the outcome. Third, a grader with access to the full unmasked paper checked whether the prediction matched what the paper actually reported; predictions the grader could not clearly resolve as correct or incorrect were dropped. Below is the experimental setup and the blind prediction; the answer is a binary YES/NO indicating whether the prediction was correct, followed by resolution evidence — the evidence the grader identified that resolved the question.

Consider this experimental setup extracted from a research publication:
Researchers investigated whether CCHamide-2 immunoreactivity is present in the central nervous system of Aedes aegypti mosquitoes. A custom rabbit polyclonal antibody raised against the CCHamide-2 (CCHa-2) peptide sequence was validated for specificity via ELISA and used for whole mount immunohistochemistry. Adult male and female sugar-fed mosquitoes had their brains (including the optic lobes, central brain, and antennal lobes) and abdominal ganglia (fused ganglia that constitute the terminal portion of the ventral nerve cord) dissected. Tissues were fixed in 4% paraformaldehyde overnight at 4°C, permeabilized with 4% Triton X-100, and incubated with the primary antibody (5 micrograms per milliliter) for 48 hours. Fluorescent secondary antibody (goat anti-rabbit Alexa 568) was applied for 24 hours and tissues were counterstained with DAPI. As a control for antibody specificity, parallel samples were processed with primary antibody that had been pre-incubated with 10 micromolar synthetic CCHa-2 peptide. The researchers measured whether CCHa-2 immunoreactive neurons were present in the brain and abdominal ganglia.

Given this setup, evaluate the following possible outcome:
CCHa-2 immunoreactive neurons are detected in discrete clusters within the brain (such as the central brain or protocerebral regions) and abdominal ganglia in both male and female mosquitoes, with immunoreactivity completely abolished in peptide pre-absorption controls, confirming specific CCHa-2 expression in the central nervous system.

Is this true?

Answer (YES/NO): NO